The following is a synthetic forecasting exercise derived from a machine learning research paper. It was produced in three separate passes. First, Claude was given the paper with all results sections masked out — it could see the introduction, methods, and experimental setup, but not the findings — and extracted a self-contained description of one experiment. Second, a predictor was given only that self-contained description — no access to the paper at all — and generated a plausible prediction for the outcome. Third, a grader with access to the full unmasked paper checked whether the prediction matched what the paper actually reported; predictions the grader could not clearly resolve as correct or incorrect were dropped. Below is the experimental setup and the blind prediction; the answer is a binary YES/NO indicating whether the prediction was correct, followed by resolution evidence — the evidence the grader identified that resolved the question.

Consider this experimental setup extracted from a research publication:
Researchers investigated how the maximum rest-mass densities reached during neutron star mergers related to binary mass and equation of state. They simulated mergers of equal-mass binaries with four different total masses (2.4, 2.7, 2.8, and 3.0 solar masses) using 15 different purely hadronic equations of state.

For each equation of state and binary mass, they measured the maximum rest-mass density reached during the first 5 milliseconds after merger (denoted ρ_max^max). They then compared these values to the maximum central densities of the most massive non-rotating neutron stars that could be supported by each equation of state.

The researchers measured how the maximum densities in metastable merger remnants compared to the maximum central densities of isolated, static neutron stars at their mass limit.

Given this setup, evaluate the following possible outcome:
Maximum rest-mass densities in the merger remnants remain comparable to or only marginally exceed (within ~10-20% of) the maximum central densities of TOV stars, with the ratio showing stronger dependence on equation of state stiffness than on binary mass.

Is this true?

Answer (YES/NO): NO